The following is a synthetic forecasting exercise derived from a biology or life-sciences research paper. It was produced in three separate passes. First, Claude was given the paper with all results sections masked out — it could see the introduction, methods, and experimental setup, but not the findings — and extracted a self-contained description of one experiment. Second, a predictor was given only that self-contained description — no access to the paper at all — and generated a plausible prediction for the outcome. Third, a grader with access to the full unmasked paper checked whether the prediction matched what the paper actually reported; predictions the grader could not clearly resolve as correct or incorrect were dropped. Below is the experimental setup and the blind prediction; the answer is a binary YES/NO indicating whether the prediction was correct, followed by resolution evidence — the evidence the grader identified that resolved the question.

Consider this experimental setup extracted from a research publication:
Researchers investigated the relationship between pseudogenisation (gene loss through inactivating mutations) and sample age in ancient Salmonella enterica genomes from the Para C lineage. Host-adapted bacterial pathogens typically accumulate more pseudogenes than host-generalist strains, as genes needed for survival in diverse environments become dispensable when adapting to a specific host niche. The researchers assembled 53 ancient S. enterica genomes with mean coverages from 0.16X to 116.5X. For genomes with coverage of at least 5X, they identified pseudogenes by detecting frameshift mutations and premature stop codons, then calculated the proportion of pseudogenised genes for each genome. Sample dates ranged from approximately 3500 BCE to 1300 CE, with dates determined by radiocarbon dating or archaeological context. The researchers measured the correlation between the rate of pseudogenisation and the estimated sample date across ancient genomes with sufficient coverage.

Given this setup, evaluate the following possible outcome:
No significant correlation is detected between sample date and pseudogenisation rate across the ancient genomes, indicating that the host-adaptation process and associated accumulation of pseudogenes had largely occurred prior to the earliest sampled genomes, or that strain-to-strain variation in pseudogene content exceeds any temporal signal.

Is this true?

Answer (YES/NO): NO